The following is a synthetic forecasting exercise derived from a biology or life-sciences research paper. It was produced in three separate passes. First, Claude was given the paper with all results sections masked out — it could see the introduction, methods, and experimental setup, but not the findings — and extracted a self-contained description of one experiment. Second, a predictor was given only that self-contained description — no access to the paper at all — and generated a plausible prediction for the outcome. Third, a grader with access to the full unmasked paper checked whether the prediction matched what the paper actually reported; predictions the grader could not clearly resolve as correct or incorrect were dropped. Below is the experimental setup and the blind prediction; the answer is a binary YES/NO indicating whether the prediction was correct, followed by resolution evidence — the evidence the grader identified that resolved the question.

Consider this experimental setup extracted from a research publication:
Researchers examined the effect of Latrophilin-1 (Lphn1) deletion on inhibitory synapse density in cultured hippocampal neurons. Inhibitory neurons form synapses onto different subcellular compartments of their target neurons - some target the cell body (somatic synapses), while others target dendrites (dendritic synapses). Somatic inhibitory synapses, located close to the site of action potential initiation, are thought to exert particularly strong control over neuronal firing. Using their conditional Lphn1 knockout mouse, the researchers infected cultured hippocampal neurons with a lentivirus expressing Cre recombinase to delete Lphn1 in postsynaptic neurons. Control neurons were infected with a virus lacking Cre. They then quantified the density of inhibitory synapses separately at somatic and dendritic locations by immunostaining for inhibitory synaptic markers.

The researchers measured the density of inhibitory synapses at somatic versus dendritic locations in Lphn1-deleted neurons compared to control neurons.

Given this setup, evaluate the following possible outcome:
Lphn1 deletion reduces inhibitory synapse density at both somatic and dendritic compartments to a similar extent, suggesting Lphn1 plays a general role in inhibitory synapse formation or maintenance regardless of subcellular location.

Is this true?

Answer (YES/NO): NO